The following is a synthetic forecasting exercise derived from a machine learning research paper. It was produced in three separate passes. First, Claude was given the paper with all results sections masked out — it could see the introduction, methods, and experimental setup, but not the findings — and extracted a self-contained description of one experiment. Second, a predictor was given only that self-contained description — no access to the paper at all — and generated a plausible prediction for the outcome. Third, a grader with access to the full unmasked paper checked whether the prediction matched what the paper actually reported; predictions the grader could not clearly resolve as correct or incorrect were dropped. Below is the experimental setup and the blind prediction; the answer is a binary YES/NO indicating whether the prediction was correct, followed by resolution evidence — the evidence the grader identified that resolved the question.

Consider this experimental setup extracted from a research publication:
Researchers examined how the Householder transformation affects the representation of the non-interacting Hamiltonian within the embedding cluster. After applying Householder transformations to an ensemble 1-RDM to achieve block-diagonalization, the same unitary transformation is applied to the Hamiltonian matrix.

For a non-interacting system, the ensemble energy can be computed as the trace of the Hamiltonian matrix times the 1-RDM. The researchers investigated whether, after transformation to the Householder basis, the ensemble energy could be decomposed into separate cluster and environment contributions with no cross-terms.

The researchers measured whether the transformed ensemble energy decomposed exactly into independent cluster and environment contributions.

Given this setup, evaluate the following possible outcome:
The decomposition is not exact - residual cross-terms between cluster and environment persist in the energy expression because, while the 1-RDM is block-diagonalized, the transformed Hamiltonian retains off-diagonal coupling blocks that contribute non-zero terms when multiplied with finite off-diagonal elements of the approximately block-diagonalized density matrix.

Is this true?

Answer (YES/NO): NO